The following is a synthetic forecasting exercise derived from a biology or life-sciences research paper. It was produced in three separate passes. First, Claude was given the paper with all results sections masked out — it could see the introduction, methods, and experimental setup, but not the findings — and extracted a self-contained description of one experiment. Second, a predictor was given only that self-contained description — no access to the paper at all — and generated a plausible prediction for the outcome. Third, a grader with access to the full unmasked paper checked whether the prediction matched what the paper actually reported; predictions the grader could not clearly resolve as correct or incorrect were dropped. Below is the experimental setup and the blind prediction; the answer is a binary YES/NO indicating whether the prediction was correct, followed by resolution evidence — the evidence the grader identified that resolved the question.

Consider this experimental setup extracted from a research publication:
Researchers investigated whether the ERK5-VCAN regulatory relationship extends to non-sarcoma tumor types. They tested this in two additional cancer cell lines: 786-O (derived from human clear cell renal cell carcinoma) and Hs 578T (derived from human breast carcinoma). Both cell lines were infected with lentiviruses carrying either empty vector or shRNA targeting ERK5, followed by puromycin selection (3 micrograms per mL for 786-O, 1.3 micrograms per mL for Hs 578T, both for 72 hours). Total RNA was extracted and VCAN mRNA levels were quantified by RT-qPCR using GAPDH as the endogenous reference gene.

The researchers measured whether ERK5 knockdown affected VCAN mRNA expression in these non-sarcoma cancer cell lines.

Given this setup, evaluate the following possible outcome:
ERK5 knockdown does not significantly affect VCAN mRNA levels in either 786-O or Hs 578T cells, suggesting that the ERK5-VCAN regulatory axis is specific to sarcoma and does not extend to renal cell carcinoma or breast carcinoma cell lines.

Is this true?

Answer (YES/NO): NO